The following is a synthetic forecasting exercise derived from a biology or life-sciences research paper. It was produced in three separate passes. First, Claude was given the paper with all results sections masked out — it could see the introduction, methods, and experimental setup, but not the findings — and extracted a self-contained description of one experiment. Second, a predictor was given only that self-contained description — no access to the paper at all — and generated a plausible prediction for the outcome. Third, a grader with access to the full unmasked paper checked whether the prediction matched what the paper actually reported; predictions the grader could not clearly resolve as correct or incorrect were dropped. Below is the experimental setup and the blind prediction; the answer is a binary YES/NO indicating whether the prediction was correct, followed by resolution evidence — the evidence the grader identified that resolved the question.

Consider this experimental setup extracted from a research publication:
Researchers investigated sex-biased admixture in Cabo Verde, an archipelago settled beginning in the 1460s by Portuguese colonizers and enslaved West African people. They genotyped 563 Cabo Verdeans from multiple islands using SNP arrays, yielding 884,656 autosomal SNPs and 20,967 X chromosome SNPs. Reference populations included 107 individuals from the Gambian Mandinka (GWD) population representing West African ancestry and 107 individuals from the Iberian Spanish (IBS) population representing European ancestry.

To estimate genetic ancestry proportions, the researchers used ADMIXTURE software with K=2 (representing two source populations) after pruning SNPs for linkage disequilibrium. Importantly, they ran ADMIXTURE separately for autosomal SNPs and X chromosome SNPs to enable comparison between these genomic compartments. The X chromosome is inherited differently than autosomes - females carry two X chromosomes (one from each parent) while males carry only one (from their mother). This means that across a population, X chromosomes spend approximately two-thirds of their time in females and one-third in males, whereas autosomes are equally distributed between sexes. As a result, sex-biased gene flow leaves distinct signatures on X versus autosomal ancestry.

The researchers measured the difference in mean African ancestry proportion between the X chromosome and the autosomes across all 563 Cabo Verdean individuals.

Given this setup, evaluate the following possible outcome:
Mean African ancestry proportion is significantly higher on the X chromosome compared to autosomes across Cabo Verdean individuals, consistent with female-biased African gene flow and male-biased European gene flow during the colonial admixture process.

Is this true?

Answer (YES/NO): YES